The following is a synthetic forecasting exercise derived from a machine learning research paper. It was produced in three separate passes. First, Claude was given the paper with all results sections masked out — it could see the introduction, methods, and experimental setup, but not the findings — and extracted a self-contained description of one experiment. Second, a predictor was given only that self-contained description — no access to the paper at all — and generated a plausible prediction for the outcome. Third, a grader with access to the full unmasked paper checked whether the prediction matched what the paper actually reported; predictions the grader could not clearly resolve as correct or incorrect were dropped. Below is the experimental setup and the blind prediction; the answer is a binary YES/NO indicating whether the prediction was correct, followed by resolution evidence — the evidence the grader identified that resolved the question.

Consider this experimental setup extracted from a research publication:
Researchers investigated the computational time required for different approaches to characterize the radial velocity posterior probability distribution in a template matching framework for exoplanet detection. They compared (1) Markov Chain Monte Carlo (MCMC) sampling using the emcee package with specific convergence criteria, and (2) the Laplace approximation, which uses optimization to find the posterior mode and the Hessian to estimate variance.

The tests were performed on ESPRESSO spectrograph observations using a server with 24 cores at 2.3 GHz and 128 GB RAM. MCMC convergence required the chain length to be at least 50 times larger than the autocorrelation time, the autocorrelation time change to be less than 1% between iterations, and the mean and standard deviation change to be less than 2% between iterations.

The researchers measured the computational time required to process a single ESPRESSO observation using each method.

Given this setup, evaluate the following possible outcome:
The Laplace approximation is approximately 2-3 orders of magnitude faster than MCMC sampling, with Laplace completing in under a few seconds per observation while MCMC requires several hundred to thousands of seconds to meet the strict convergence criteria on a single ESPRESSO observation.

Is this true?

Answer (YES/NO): NO